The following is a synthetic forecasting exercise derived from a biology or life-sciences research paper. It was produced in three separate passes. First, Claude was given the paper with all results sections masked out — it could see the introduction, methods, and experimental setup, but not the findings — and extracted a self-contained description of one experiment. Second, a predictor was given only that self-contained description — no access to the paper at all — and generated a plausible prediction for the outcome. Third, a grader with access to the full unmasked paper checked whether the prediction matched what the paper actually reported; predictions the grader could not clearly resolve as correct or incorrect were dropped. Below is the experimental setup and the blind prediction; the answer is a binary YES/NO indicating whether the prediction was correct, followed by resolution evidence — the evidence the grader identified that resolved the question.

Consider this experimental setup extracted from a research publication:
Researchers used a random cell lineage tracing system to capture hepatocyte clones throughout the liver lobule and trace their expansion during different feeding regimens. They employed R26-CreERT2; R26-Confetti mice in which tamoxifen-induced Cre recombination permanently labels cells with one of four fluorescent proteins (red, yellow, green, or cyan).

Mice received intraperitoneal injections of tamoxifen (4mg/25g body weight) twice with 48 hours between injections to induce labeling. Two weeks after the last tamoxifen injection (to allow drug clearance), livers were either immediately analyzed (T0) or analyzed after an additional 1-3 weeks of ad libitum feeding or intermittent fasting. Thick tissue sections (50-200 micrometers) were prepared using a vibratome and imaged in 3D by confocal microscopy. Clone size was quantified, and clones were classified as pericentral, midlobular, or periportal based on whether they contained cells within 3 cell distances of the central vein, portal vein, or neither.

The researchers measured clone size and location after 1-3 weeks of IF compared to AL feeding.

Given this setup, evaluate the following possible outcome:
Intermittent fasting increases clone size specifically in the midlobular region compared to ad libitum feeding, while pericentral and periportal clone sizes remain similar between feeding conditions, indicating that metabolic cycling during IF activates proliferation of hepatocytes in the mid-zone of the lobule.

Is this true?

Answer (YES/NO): NO